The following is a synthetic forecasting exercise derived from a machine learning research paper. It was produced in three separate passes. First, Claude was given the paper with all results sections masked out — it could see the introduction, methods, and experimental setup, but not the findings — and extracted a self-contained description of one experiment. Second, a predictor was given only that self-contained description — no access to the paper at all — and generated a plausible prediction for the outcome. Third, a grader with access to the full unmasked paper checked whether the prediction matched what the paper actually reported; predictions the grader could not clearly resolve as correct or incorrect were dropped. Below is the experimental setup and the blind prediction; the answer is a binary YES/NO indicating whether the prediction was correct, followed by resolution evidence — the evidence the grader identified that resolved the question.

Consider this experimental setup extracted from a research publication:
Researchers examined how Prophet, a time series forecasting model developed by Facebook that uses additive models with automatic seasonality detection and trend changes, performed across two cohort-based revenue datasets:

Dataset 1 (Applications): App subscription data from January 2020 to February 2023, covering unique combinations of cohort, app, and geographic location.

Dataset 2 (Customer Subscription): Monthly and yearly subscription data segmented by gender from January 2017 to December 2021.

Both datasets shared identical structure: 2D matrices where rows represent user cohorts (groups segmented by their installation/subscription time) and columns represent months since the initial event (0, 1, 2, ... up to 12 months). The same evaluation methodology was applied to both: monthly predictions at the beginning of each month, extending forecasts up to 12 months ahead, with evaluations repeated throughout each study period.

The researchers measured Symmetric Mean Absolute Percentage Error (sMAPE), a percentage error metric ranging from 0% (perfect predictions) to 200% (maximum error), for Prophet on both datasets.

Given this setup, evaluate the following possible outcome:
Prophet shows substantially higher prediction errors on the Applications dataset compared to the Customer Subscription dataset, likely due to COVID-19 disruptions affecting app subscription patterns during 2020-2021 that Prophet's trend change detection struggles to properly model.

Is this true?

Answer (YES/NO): NO